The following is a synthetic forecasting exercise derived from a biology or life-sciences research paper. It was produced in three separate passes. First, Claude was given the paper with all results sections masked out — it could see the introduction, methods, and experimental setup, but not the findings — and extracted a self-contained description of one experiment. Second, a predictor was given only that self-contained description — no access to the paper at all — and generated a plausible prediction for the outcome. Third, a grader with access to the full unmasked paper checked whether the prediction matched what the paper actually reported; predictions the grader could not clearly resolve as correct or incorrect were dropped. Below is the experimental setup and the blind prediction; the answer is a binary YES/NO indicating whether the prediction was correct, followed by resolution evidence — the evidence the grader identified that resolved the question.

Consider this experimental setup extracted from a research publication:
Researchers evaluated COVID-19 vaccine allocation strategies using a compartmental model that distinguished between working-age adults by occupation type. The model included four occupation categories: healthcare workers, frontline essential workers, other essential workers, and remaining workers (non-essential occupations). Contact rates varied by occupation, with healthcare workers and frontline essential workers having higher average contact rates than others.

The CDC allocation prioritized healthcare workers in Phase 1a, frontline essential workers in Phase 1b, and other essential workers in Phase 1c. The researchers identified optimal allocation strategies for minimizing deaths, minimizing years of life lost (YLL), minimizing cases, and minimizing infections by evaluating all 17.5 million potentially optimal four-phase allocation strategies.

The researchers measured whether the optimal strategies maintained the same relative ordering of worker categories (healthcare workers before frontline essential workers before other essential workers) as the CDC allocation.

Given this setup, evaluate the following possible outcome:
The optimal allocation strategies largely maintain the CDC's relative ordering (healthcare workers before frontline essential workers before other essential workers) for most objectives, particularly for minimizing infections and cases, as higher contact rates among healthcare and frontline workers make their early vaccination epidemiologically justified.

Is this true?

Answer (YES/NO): NO